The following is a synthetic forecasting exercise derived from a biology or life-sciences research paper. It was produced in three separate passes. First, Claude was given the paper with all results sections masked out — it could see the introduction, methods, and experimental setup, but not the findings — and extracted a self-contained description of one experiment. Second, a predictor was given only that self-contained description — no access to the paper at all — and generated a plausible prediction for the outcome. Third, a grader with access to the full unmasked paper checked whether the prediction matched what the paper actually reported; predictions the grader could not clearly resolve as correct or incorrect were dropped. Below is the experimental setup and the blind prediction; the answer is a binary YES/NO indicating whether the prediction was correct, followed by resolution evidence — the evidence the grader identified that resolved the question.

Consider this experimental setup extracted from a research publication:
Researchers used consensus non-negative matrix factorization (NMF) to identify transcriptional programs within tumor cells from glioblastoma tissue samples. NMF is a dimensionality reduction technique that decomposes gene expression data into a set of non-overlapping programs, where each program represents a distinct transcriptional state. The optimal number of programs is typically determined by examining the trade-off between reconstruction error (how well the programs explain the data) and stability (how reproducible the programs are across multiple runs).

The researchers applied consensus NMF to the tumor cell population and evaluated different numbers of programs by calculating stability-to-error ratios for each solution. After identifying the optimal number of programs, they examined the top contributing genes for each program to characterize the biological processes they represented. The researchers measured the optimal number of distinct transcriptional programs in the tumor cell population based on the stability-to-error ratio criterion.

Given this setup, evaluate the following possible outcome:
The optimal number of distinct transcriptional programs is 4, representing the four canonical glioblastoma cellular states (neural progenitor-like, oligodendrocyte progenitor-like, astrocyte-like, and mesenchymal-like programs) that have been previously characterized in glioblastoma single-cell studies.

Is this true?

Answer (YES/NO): NO